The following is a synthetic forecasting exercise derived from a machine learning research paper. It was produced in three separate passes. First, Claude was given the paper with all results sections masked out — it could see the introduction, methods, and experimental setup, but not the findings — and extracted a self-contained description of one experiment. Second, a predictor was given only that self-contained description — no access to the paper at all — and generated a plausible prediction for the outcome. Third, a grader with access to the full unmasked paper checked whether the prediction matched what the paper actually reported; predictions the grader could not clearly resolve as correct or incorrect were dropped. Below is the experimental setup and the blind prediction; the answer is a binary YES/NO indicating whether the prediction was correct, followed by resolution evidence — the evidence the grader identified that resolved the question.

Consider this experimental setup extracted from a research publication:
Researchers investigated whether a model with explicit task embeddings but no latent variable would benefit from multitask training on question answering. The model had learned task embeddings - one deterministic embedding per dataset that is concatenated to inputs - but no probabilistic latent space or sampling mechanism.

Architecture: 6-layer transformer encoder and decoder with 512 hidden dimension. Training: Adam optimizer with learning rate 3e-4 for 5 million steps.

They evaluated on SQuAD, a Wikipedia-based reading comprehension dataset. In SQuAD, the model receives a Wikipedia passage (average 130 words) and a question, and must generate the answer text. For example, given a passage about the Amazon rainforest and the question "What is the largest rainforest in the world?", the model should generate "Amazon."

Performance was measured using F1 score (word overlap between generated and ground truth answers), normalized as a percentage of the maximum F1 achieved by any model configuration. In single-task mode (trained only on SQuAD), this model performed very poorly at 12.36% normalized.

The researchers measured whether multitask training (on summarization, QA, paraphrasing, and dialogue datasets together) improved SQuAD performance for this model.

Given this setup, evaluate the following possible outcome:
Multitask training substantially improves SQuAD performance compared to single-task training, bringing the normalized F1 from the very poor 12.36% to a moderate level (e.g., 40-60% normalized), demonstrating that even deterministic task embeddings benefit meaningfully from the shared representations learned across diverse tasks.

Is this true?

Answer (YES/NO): NO